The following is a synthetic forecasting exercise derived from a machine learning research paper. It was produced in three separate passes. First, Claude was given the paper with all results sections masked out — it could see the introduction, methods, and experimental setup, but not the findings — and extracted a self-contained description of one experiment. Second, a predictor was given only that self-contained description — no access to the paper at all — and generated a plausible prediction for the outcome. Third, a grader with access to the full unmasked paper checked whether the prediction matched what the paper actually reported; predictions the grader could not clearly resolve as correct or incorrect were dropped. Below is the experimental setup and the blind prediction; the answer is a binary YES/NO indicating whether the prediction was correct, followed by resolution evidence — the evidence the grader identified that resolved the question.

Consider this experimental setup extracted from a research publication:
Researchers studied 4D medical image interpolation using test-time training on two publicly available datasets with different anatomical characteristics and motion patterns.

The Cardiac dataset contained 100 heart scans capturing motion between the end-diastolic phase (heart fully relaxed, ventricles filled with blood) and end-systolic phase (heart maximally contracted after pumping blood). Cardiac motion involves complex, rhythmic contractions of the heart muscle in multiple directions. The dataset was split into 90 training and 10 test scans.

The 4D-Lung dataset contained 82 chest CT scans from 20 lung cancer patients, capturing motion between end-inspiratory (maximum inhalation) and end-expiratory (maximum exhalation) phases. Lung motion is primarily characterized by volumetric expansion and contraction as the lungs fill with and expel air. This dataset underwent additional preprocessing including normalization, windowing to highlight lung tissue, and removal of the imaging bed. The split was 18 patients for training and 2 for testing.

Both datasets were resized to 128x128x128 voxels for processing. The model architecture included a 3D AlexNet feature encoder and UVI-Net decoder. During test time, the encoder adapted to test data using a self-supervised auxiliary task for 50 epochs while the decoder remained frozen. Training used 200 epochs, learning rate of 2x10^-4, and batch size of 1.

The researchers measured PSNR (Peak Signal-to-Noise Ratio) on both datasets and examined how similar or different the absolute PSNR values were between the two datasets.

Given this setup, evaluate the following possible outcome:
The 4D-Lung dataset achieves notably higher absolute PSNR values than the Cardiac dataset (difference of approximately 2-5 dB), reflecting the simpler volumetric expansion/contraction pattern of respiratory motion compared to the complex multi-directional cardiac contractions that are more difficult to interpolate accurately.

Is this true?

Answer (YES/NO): NO